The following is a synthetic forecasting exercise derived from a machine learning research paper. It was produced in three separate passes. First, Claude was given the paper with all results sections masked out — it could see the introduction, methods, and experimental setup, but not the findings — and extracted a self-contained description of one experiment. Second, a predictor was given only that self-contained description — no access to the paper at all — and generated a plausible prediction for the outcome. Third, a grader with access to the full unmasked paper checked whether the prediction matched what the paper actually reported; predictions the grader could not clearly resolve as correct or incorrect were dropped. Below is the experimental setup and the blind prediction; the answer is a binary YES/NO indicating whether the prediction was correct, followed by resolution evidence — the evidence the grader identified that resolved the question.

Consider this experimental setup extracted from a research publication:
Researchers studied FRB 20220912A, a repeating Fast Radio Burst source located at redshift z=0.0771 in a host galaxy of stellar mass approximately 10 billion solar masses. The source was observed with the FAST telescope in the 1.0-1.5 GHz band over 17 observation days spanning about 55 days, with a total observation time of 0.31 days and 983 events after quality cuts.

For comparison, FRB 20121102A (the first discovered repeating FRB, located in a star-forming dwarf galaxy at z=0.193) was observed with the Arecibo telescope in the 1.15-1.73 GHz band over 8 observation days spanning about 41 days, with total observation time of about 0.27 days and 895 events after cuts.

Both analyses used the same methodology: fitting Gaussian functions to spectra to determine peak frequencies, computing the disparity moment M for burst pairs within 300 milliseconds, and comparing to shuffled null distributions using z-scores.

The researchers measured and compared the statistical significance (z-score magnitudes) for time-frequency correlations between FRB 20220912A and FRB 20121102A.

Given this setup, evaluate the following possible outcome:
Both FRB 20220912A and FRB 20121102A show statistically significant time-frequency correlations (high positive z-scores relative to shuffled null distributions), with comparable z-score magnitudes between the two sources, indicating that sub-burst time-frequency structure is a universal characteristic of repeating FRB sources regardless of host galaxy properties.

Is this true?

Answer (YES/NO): NO